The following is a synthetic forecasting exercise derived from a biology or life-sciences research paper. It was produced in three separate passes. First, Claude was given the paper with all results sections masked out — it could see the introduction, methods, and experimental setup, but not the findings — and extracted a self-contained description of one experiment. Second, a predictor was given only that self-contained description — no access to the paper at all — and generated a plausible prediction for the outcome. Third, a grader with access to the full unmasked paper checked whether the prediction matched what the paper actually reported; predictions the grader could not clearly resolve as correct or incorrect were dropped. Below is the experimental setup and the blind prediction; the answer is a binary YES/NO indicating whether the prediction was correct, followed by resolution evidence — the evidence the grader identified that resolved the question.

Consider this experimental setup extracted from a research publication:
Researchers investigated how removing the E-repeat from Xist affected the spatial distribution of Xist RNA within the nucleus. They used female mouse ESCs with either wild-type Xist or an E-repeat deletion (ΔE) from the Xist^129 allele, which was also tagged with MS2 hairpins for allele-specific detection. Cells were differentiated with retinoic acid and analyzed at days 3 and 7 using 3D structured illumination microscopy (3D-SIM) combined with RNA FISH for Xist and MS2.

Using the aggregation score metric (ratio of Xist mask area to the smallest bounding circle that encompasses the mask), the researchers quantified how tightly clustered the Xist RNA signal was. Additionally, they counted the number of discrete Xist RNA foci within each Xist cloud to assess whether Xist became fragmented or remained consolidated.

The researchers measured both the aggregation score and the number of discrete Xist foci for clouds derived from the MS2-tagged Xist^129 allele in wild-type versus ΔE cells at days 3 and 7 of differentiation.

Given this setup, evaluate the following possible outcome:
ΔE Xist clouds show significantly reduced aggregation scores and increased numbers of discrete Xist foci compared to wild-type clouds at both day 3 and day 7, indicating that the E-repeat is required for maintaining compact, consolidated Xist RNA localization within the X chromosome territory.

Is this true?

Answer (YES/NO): NO